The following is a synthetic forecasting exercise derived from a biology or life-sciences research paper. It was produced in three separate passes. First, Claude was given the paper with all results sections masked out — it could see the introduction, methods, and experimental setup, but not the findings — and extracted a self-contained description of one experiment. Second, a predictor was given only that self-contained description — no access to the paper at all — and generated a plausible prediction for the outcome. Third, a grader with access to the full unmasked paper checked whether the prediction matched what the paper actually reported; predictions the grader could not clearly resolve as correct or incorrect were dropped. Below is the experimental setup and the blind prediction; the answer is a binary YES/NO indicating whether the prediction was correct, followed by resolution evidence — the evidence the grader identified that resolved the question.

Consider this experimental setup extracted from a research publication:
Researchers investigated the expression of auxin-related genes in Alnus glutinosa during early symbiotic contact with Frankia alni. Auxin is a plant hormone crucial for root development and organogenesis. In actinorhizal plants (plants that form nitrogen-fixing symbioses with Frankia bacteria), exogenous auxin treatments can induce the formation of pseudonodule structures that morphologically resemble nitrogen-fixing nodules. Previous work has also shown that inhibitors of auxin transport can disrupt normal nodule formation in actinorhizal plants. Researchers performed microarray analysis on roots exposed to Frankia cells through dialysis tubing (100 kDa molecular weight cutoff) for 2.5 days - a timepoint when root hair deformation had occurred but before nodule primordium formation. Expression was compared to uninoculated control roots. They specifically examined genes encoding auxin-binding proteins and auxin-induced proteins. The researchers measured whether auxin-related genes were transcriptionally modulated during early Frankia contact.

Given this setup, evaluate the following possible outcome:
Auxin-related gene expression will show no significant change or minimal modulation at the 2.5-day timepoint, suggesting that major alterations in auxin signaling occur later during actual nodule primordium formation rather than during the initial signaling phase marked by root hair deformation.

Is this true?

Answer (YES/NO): NO